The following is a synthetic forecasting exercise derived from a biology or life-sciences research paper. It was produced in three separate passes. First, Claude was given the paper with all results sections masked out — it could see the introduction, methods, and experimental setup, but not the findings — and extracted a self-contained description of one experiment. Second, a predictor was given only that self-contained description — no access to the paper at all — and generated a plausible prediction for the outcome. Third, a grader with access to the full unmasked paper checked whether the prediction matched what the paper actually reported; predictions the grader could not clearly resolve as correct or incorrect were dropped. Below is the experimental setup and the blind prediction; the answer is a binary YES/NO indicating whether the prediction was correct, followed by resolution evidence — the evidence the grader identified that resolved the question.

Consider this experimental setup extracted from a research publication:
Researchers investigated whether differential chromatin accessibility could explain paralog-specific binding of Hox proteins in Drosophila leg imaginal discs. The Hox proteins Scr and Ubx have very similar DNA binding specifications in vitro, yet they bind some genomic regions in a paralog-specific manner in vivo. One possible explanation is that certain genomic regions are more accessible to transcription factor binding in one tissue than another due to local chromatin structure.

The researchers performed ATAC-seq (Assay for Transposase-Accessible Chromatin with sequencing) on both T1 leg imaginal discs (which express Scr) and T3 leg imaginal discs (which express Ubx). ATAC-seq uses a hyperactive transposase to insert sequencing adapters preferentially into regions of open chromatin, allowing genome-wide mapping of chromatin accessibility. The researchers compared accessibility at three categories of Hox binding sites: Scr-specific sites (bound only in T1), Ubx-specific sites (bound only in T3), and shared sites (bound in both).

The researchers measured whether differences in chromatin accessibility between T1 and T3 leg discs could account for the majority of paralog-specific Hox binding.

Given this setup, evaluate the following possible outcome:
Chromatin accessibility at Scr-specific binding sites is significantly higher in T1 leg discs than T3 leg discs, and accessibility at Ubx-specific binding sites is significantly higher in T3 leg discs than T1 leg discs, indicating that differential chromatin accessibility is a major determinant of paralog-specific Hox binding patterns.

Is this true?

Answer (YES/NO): NO